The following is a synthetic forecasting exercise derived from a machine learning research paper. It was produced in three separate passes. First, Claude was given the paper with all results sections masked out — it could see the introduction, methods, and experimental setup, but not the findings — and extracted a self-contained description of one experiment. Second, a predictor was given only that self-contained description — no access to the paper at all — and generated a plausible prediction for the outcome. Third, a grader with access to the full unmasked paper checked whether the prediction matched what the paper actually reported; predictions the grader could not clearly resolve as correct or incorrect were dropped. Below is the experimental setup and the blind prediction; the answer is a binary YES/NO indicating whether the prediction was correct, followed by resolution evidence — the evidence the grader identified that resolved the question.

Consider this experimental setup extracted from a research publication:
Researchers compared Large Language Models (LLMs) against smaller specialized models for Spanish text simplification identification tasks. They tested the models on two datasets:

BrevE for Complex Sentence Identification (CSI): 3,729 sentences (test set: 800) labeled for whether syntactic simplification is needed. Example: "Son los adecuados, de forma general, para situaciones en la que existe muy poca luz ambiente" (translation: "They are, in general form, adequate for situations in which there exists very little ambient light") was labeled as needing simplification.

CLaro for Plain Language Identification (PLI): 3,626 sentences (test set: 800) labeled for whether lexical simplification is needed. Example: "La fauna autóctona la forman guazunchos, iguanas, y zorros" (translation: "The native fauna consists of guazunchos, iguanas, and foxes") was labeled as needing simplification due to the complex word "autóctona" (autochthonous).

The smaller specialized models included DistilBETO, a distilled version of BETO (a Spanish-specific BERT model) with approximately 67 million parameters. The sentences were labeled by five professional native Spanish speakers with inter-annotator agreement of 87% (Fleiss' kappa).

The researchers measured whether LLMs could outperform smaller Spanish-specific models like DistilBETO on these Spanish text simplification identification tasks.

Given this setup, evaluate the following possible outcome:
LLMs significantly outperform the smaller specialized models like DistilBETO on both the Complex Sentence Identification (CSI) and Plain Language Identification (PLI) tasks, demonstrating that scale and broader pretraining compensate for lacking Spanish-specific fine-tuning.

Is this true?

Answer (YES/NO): NO